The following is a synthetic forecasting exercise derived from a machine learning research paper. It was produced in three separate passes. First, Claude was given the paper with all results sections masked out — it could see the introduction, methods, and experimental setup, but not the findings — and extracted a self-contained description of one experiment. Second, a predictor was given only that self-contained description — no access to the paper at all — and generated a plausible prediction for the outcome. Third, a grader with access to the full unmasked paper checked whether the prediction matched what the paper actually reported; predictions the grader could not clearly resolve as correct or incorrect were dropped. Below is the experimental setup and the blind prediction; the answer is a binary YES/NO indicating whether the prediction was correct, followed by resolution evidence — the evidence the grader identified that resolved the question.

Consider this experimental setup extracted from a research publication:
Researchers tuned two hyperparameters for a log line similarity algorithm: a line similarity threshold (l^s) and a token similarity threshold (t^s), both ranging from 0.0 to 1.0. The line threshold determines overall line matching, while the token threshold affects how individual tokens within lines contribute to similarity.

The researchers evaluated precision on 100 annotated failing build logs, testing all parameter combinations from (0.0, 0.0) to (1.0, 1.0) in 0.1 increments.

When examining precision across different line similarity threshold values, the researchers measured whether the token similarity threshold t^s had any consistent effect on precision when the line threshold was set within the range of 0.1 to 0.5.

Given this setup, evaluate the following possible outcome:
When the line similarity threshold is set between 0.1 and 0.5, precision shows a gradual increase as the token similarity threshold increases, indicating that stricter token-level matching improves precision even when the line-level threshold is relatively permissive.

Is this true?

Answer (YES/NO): NO